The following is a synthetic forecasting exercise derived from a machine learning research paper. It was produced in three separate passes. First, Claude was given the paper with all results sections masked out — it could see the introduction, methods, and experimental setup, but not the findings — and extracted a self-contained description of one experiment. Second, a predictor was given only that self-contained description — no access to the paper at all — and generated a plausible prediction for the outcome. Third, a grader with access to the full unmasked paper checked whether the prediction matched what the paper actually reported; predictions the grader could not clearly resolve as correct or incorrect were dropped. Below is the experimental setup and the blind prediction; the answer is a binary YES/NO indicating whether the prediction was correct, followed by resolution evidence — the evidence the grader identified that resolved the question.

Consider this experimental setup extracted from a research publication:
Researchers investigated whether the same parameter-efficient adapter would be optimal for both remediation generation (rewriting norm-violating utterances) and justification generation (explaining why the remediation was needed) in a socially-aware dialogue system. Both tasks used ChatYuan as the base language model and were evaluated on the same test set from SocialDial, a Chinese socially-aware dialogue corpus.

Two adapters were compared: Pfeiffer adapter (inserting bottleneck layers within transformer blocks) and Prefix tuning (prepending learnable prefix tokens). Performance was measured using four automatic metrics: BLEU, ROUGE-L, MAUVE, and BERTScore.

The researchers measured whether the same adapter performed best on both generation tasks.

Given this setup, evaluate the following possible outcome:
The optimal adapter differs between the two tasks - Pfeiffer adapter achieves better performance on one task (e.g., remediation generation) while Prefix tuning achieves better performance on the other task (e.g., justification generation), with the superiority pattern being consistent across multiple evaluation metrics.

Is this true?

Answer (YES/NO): NO